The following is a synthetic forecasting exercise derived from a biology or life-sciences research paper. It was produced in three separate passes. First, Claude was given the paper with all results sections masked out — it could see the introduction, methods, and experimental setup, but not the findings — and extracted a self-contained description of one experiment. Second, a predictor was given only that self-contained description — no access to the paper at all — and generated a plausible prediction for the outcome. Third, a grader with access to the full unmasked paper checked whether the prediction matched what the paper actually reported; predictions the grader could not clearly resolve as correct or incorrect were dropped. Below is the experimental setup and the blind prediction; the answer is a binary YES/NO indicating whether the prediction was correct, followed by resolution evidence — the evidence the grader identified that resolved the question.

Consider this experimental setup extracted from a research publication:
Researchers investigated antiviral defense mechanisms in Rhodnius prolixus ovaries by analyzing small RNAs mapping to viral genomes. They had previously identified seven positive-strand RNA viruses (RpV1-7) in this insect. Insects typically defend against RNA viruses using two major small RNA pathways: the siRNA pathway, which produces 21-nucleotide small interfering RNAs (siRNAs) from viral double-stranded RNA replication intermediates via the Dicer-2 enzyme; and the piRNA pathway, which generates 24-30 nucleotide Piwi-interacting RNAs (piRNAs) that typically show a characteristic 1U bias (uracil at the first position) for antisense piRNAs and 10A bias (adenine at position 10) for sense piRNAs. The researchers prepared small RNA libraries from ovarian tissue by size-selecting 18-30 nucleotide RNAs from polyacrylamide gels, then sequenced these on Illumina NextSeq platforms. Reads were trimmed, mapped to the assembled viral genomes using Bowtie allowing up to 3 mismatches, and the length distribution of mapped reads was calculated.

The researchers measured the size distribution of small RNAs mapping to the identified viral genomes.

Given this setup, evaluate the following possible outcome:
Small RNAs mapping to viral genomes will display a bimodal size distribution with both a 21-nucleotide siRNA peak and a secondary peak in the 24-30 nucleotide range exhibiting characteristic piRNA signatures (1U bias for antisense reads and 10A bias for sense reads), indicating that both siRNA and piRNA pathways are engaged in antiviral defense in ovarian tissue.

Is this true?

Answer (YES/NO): NO